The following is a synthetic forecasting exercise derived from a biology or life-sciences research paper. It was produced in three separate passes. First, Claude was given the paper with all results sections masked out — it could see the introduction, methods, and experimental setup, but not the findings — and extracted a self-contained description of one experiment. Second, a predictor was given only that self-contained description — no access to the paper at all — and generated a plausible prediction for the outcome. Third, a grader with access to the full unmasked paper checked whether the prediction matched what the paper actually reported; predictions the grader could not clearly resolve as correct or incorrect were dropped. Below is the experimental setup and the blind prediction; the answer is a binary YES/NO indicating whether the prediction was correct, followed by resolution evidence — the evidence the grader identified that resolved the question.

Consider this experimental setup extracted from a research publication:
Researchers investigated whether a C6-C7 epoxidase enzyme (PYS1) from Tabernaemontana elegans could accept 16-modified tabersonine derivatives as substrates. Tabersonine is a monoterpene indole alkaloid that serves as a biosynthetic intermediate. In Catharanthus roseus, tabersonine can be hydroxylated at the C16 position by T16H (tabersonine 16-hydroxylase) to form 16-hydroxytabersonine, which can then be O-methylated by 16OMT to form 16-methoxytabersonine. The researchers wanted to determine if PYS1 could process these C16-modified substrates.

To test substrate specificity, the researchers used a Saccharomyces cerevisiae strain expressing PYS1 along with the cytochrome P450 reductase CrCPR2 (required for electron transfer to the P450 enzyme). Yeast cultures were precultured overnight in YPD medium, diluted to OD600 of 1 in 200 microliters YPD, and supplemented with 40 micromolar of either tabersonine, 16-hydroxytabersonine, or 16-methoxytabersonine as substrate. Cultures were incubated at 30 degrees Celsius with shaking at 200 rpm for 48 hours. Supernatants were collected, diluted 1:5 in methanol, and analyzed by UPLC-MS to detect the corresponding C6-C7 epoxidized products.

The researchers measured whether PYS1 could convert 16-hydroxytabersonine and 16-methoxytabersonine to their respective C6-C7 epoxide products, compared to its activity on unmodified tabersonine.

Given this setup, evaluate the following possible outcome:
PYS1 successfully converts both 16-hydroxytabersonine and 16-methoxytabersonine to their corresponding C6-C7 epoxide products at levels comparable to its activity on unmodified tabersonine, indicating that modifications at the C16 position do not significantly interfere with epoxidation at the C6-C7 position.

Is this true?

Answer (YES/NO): YES